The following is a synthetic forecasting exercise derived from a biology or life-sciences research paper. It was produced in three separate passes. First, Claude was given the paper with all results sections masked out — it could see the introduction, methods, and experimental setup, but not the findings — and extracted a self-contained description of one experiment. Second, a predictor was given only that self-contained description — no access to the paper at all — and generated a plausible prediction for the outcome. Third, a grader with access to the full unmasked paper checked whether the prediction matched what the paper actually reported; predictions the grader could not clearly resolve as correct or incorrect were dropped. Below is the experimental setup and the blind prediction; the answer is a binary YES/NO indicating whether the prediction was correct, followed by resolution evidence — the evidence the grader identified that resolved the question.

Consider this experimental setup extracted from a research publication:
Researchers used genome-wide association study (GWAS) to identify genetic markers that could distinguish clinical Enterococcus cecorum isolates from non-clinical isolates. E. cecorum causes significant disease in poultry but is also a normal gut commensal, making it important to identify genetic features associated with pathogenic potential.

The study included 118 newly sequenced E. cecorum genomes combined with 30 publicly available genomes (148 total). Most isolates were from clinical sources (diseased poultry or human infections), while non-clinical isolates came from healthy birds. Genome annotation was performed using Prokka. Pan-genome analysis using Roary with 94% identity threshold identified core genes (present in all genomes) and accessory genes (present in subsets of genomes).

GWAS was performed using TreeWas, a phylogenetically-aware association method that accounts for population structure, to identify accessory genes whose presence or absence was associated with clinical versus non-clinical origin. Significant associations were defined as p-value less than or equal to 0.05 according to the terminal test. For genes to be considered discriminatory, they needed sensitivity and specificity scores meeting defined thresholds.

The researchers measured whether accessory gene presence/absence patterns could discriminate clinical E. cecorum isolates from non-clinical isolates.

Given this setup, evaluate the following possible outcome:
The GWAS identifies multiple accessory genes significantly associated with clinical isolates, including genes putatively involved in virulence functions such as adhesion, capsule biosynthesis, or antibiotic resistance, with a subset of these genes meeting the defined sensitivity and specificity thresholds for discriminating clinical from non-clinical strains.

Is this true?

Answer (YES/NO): YES